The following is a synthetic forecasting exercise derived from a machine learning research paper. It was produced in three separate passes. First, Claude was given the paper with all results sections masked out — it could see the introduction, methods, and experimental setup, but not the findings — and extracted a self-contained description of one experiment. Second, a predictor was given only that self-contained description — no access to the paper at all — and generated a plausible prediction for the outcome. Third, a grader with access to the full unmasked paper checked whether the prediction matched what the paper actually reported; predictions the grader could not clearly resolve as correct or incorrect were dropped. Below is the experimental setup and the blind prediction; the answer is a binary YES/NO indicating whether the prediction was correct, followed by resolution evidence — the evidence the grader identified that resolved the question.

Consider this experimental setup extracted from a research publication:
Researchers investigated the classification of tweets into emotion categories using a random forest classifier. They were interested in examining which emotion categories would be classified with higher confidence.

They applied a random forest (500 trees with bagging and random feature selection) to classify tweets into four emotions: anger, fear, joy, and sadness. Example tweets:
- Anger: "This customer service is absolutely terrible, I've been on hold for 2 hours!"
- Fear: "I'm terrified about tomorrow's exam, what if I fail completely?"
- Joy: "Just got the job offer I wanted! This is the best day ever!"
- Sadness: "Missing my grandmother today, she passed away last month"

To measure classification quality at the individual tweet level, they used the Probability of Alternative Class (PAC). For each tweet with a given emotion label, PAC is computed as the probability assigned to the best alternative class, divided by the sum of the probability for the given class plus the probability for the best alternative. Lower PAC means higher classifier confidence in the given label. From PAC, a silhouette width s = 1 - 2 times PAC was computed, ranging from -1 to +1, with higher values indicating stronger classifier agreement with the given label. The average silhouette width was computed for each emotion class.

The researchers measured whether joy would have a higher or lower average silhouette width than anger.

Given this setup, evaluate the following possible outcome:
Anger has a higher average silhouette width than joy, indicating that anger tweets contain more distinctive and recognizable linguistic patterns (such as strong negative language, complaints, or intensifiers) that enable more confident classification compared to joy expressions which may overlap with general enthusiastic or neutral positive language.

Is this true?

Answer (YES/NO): NO